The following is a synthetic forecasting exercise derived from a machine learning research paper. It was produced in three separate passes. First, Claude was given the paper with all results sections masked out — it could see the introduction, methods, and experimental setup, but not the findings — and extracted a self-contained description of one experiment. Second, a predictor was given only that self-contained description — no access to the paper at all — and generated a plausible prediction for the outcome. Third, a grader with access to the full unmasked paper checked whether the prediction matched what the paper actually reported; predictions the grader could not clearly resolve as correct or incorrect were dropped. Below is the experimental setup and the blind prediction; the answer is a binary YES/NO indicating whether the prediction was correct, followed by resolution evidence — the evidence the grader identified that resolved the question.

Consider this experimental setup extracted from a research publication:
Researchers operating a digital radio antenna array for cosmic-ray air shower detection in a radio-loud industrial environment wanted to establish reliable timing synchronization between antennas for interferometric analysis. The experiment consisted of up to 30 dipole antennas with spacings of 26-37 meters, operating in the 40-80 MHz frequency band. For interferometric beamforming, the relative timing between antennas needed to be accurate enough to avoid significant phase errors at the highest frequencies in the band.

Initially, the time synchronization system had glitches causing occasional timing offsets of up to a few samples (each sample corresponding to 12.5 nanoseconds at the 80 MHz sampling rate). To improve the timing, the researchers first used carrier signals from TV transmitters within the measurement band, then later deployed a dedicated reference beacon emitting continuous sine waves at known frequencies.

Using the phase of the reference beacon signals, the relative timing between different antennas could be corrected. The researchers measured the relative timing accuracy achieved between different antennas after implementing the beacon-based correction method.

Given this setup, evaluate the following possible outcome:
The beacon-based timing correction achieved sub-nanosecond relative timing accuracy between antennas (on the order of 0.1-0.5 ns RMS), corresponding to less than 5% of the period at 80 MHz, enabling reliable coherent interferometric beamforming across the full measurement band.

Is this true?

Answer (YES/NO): NO